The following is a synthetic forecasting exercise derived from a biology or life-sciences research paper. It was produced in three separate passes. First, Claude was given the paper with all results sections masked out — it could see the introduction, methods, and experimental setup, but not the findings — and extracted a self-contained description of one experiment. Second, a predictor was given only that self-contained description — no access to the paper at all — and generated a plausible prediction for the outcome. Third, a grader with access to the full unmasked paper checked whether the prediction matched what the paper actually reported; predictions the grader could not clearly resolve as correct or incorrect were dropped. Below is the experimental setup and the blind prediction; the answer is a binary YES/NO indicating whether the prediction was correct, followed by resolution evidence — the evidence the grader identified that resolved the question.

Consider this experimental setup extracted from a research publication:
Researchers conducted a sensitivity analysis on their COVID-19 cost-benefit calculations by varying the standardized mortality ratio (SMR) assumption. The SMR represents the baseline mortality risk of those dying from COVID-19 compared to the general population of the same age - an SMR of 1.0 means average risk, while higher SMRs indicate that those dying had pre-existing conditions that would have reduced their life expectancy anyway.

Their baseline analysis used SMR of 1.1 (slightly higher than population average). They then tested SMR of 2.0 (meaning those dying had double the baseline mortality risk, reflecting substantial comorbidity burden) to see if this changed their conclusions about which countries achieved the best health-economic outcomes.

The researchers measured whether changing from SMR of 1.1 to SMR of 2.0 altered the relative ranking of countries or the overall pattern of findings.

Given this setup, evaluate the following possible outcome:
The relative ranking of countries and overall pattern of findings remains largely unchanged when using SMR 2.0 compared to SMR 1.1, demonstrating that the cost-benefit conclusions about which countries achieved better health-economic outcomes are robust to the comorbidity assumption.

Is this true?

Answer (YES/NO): YES